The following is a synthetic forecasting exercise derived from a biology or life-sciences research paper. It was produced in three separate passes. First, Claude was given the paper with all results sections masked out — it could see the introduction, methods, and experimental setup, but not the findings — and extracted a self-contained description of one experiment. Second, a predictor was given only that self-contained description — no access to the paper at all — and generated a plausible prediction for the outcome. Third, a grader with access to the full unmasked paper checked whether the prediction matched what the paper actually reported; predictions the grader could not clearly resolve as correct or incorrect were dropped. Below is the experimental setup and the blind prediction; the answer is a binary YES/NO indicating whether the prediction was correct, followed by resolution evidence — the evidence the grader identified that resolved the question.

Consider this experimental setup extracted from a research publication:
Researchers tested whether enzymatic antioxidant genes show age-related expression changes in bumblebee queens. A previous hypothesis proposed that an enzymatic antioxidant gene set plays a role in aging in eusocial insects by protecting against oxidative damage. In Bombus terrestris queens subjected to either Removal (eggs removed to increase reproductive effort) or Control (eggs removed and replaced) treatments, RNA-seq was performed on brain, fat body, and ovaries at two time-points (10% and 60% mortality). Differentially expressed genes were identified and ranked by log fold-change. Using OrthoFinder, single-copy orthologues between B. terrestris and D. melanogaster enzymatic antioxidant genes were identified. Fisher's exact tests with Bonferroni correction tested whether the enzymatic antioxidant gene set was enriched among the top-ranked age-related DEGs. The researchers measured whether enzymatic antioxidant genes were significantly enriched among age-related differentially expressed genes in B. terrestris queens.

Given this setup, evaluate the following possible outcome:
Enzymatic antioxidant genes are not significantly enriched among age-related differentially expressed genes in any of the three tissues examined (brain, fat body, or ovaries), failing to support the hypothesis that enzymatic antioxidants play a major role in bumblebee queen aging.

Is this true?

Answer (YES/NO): NO